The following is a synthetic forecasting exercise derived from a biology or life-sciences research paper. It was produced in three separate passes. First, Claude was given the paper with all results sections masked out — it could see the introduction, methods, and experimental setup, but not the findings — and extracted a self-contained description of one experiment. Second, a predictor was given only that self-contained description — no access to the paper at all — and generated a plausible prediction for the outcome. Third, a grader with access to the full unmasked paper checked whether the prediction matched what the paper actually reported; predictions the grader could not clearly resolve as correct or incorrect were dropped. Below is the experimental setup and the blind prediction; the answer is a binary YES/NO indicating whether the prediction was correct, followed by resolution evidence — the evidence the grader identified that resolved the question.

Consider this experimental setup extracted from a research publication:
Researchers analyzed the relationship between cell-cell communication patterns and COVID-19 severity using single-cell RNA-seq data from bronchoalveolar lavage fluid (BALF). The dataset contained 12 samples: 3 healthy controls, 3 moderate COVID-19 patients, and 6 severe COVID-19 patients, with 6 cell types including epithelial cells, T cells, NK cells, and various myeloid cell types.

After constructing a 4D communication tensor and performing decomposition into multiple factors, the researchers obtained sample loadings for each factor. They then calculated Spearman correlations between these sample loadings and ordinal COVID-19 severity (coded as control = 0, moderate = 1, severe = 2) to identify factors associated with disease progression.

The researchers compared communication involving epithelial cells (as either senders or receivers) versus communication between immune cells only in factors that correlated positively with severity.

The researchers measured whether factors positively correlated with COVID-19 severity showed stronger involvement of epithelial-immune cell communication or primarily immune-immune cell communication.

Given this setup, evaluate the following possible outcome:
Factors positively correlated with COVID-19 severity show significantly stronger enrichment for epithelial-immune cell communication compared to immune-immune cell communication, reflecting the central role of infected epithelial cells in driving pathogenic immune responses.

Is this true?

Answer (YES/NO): NO